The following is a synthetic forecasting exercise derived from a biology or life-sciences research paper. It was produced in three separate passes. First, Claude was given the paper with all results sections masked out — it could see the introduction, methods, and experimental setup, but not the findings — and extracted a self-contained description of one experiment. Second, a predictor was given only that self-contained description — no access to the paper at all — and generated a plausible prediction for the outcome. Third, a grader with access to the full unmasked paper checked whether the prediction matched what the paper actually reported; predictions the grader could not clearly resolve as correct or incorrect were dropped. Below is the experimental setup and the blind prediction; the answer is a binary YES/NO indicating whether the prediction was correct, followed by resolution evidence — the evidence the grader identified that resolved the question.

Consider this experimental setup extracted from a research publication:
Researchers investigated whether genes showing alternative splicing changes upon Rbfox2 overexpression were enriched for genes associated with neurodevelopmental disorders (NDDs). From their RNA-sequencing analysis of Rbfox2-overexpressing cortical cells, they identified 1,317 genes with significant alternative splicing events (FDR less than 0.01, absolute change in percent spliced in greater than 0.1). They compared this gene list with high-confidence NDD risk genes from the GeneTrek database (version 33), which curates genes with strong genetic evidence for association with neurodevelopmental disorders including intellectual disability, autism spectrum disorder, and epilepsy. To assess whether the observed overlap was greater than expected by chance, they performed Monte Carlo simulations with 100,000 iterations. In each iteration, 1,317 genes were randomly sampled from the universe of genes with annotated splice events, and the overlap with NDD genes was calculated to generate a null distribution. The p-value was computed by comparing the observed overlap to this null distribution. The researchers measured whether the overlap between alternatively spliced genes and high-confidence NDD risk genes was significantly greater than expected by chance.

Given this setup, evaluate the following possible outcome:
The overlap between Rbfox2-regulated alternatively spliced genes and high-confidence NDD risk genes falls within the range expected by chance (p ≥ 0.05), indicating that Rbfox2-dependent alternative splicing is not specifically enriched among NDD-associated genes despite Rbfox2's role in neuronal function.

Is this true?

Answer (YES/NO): NO